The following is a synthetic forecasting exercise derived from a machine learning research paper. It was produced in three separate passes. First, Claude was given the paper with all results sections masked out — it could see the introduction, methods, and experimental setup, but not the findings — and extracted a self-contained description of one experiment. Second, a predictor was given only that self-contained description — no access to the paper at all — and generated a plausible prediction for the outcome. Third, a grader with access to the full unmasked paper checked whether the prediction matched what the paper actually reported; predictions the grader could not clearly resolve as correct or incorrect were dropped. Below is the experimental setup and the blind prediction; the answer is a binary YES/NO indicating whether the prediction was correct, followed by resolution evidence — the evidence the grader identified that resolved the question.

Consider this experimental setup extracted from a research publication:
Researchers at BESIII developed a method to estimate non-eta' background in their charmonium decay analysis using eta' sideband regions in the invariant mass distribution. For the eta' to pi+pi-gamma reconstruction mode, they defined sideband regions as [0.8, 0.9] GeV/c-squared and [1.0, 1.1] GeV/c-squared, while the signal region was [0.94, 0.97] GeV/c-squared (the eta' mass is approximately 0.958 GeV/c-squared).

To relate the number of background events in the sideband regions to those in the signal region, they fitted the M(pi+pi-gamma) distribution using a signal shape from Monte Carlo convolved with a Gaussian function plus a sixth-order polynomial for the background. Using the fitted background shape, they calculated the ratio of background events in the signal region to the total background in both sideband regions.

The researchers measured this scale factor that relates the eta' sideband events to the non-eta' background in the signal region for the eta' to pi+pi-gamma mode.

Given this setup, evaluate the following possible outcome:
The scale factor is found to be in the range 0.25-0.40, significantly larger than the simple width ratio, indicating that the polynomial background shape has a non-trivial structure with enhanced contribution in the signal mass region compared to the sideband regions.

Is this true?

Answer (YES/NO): NO